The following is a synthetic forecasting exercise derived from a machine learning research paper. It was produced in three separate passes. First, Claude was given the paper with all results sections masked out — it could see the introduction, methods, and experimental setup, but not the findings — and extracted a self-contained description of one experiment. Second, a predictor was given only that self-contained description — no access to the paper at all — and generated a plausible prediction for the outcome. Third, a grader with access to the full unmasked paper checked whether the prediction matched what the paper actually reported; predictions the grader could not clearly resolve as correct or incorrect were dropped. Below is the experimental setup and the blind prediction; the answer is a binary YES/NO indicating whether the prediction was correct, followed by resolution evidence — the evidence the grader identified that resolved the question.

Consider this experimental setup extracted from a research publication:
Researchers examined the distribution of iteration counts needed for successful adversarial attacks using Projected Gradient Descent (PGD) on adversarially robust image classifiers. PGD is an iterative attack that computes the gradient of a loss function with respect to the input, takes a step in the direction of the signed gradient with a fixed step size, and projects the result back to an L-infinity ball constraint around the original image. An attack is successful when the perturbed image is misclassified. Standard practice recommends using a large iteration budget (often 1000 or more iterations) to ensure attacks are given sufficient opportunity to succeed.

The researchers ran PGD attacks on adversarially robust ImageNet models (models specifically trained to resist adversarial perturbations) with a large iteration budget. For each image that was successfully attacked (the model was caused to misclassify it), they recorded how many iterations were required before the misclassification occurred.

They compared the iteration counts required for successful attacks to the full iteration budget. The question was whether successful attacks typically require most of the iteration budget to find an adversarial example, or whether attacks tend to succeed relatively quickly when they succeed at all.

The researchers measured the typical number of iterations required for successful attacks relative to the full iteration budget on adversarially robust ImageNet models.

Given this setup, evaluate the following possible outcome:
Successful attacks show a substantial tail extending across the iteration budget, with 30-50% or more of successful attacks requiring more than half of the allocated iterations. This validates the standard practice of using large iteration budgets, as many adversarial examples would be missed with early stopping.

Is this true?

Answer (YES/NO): NO